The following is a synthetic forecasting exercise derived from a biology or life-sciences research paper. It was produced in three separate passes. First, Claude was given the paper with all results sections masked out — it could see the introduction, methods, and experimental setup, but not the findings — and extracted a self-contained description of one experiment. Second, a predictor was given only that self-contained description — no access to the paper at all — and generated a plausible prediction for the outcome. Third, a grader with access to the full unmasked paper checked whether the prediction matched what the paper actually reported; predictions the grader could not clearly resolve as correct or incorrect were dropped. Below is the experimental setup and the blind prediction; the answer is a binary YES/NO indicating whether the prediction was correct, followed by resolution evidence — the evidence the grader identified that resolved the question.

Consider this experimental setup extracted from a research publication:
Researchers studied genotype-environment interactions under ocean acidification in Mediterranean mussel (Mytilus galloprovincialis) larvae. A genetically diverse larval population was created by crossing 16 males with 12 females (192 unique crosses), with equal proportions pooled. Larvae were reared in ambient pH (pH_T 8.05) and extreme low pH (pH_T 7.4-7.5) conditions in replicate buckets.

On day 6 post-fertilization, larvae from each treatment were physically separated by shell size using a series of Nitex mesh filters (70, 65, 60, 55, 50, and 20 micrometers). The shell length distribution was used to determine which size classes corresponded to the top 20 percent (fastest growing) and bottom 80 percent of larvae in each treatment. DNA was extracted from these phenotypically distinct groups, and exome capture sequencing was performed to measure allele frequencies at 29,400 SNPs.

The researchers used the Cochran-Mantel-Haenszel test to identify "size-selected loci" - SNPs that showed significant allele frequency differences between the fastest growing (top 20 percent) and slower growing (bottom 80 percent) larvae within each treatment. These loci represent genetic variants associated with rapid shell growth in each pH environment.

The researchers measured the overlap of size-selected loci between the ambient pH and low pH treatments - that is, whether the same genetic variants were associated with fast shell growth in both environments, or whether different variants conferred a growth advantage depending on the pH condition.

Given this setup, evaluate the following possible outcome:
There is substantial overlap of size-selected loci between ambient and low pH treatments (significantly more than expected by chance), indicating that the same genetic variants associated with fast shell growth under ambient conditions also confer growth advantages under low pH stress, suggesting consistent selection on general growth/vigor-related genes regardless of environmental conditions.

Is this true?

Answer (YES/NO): NO